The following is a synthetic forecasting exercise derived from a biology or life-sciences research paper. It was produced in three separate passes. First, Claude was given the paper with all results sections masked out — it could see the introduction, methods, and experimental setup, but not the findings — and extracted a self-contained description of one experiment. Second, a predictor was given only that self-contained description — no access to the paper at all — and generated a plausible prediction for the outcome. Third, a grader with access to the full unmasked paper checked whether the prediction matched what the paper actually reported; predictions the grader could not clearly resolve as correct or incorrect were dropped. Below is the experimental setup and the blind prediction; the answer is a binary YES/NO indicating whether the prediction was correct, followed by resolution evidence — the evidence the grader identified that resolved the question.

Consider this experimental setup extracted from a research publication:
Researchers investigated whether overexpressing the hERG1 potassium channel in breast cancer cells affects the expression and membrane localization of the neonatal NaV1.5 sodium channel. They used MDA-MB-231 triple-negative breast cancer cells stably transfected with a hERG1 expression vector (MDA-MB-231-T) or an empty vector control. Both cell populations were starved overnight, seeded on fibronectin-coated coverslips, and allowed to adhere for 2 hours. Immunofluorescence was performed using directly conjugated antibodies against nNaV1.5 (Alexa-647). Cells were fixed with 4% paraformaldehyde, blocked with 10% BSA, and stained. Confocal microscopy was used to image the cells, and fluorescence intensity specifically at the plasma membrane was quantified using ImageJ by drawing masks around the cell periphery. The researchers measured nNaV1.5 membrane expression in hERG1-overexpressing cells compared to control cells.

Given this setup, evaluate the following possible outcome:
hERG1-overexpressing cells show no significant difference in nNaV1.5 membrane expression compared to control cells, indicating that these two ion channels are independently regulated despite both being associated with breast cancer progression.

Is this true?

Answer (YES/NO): NO